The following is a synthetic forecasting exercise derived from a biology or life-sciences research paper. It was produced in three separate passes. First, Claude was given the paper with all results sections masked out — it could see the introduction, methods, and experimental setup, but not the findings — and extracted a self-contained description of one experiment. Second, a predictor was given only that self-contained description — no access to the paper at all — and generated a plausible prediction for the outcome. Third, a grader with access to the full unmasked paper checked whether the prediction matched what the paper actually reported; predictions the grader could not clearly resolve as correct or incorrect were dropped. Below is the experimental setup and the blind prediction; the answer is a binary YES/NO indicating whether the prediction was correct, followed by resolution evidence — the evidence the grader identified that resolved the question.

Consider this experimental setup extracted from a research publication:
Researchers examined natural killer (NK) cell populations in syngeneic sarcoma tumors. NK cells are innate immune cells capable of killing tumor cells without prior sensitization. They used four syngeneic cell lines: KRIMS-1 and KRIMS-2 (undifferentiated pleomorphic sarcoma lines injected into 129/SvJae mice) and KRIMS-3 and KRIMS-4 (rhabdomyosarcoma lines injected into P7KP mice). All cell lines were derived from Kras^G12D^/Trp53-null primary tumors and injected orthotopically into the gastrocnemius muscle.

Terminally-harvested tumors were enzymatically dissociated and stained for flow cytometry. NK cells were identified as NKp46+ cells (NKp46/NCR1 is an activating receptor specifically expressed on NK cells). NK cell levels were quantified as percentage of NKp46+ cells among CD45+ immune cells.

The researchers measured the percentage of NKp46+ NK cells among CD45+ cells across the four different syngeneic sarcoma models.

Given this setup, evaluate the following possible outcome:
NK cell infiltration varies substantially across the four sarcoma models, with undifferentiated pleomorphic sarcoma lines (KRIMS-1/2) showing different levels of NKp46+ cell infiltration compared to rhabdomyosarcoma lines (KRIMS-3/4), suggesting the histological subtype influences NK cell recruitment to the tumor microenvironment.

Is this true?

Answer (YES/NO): NO